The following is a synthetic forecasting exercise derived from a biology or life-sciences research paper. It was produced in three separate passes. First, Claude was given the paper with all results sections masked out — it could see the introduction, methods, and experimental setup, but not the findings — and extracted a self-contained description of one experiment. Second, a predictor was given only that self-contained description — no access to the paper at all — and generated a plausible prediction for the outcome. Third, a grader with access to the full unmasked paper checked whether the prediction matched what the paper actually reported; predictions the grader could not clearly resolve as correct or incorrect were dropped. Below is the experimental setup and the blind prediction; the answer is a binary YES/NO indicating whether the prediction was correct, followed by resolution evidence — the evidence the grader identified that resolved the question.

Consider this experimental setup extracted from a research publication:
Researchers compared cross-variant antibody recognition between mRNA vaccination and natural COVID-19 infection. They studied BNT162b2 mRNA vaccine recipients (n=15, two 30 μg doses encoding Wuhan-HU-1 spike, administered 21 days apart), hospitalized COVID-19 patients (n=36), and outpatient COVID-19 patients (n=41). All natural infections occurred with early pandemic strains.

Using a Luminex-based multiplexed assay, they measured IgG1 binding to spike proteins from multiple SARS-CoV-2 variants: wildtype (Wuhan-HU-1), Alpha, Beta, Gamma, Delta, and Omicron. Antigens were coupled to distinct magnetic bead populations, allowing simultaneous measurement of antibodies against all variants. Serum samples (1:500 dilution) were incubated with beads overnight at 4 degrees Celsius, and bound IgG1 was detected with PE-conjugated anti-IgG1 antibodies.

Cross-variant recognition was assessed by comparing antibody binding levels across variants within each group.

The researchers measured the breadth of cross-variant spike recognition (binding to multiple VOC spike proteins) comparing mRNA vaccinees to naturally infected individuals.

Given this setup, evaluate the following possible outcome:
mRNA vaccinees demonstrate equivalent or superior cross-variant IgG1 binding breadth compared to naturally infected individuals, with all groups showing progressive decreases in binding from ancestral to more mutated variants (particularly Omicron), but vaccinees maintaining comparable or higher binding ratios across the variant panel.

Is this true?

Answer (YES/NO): YES